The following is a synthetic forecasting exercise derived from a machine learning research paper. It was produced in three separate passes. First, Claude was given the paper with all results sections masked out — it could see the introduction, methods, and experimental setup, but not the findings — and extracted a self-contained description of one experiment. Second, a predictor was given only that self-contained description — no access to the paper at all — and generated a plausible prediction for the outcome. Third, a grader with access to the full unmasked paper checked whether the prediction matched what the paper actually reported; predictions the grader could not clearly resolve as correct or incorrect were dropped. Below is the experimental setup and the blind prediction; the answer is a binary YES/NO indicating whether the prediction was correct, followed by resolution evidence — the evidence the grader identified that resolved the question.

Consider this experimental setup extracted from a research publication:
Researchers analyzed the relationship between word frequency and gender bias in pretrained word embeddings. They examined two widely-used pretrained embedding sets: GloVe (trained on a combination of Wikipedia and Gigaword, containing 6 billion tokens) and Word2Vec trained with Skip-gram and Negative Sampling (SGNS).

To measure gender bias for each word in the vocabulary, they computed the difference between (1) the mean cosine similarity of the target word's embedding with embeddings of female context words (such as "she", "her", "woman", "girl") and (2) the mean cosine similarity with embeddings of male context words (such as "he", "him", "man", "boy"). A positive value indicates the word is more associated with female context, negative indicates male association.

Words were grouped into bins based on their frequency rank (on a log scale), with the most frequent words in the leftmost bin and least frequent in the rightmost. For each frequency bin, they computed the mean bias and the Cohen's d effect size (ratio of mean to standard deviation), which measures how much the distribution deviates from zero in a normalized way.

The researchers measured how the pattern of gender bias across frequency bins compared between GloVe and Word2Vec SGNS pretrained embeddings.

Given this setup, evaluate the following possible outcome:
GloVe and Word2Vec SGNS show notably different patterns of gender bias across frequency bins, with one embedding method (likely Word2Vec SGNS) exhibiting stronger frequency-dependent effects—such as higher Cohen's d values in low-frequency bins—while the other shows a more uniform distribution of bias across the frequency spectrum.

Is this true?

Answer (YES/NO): NO